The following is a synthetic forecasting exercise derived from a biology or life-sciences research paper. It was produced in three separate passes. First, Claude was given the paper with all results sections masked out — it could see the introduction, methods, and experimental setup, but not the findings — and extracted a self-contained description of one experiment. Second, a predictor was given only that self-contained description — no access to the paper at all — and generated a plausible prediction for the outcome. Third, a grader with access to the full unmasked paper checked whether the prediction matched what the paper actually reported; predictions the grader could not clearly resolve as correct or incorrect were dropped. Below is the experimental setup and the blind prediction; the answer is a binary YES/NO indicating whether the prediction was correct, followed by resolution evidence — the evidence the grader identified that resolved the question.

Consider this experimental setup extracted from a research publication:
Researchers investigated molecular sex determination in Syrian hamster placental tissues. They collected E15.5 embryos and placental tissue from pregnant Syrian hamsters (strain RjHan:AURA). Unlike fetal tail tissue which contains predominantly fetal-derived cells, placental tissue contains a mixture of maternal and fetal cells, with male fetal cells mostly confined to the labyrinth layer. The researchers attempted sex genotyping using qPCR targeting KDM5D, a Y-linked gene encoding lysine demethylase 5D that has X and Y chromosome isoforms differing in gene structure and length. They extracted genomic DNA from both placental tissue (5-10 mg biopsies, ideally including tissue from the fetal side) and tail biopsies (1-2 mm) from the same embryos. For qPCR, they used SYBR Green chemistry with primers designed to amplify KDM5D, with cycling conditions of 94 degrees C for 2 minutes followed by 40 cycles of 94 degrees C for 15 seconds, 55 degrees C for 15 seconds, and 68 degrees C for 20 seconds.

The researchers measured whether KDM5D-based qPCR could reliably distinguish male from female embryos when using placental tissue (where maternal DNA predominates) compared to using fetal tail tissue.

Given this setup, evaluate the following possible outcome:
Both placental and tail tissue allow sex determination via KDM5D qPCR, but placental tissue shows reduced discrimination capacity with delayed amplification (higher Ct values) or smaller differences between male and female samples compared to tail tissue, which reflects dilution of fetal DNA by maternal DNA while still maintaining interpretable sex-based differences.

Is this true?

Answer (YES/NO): NO